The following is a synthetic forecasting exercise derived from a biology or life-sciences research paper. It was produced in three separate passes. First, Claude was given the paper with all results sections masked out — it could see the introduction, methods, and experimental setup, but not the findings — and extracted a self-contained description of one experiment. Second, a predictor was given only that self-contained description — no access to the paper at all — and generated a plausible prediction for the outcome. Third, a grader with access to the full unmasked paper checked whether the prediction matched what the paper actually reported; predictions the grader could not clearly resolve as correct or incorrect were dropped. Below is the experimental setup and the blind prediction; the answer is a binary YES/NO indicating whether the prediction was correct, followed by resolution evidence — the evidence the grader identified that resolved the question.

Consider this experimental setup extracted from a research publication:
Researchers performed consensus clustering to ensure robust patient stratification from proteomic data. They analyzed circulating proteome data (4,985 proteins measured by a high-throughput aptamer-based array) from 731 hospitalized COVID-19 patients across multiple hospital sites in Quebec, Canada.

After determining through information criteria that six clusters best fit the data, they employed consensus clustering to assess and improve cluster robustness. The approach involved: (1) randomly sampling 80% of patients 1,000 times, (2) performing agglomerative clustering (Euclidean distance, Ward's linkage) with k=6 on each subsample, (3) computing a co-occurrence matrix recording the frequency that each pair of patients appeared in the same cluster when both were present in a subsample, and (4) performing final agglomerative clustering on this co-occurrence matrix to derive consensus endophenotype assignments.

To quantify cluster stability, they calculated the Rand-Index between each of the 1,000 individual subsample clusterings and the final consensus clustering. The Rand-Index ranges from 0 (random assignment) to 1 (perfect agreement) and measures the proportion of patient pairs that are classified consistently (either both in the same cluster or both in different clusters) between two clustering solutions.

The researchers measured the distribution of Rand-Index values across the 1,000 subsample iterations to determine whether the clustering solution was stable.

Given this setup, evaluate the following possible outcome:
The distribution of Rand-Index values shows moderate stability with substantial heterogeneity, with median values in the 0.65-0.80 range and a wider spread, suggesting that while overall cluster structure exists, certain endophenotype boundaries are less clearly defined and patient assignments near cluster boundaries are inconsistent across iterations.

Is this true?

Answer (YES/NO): NO